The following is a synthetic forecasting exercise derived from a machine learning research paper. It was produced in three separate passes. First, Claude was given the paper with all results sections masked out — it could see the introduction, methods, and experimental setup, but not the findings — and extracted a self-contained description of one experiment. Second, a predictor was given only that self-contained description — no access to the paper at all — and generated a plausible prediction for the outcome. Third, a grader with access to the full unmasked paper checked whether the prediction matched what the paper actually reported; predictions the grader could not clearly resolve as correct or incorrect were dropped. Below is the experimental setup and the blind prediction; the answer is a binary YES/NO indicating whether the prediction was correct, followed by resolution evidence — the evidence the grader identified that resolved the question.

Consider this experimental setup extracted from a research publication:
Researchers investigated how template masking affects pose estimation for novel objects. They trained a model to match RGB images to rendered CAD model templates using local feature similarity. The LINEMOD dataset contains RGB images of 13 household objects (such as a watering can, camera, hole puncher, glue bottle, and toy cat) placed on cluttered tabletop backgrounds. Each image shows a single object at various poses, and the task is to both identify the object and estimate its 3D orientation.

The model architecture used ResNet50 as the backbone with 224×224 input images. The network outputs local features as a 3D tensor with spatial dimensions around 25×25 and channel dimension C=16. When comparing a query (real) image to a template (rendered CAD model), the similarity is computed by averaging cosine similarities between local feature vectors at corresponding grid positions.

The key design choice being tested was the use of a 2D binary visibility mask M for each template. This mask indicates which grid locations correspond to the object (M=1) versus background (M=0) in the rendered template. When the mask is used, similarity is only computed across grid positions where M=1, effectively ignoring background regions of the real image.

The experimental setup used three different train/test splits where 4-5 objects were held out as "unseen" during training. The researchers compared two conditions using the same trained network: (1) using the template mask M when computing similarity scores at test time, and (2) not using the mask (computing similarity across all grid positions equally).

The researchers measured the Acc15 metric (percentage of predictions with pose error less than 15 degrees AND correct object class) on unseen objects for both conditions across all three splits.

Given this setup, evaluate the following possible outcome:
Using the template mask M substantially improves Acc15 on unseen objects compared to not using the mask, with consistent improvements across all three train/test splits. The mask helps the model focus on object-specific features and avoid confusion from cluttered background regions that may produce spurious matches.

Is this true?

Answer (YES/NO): YES